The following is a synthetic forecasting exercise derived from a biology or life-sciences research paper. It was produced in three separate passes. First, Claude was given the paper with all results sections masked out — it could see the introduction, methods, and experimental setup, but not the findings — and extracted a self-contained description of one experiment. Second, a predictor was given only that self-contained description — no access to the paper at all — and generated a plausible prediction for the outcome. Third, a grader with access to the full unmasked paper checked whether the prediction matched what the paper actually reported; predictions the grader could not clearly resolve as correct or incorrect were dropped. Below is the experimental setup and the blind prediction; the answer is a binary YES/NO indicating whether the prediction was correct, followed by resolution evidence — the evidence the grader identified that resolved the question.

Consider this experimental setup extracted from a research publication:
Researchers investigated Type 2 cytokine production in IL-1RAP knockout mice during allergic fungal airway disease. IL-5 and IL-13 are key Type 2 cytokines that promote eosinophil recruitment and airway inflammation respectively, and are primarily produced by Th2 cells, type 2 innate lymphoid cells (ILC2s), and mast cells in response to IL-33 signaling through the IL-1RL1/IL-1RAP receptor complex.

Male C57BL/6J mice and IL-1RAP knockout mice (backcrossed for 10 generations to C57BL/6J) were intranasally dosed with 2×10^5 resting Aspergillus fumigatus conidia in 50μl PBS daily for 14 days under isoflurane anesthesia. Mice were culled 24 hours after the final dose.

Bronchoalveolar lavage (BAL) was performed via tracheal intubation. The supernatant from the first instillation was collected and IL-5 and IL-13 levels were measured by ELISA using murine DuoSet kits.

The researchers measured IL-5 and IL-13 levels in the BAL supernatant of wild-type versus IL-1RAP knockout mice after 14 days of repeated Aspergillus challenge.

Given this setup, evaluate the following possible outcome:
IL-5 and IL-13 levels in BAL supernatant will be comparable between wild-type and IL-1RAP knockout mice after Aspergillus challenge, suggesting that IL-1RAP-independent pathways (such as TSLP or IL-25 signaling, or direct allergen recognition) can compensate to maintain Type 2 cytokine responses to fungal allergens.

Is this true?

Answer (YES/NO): NO